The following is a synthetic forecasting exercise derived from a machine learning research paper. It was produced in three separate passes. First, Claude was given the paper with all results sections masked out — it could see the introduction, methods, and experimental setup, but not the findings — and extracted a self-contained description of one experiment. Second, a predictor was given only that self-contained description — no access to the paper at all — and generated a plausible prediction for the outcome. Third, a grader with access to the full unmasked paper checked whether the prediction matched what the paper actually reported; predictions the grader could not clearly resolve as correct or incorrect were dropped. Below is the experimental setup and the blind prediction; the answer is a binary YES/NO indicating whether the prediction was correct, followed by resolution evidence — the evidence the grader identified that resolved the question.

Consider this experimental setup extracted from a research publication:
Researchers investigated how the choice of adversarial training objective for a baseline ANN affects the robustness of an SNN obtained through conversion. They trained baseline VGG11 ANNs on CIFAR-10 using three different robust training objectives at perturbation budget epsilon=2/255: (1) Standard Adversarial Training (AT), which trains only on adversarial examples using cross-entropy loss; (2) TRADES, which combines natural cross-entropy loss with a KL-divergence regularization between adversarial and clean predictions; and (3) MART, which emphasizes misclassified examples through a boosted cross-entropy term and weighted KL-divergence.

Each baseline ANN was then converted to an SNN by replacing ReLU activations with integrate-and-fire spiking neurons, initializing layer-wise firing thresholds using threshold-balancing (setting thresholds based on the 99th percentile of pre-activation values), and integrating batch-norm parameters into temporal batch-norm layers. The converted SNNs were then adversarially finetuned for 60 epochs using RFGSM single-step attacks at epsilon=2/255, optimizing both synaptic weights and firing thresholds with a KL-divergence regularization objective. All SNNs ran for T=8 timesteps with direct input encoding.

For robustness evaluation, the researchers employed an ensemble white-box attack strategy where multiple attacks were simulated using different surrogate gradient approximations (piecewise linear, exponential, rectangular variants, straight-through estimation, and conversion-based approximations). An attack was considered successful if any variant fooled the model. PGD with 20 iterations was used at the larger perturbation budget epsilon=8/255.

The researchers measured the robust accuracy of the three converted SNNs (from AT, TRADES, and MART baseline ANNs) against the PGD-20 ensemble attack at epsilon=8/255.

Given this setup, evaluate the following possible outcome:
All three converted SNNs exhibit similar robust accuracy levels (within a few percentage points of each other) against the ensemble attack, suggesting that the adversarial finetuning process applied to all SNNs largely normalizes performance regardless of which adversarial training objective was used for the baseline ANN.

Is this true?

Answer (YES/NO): NO